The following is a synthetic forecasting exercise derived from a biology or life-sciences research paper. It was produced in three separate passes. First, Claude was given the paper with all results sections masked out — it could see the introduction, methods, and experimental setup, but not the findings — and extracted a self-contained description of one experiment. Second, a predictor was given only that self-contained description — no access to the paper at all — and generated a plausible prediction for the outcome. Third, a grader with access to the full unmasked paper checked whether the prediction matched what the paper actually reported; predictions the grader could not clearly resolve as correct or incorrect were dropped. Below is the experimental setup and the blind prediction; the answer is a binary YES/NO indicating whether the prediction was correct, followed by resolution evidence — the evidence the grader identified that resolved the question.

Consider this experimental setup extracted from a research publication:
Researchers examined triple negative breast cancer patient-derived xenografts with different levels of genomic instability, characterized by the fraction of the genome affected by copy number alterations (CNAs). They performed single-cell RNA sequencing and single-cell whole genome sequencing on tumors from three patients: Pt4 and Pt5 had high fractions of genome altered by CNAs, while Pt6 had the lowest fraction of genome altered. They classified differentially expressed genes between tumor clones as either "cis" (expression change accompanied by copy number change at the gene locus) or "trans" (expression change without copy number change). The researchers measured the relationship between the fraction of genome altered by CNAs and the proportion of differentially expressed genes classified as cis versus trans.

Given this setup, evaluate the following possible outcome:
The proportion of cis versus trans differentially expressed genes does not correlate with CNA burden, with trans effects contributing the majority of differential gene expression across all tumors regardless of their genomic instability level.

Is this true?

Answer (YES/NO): NO